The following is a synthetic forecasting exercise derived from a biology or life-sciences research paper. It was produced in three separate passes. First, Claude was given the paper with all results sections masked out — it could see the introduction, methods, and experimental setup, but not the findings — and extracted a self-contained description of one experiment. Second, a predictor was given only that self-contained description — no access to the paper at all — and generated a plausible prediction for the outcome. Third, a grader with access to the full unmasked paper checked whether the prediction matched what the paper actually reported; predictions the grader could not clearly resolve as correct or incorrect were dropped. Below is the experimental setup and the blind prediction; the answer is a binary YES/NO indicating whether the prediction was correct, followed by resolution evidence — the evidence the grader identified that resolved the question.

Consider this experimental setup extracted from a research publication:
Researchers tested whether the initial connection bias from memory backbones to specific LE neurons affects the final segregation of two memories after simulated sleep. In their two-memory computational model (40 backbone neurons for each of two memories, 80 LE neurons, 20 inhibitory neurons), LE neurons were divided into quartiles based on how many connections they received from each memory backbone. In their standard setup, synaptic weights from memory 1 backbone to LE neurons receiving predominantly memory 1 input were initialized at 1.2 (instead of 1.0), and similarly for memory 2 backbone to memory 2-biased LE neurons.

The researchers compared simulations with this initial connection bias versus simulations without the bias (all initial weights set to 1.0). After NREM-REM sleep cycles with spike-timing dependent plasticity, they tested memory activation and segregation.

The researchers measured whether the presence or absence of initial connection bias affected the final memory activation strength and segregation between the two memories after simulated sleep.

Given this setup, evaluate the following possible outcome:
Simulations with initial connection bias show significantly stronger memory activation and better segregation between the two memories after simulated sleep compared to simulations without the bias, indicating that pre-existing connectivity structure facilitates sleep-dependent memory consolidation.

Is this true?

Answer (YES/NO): NO